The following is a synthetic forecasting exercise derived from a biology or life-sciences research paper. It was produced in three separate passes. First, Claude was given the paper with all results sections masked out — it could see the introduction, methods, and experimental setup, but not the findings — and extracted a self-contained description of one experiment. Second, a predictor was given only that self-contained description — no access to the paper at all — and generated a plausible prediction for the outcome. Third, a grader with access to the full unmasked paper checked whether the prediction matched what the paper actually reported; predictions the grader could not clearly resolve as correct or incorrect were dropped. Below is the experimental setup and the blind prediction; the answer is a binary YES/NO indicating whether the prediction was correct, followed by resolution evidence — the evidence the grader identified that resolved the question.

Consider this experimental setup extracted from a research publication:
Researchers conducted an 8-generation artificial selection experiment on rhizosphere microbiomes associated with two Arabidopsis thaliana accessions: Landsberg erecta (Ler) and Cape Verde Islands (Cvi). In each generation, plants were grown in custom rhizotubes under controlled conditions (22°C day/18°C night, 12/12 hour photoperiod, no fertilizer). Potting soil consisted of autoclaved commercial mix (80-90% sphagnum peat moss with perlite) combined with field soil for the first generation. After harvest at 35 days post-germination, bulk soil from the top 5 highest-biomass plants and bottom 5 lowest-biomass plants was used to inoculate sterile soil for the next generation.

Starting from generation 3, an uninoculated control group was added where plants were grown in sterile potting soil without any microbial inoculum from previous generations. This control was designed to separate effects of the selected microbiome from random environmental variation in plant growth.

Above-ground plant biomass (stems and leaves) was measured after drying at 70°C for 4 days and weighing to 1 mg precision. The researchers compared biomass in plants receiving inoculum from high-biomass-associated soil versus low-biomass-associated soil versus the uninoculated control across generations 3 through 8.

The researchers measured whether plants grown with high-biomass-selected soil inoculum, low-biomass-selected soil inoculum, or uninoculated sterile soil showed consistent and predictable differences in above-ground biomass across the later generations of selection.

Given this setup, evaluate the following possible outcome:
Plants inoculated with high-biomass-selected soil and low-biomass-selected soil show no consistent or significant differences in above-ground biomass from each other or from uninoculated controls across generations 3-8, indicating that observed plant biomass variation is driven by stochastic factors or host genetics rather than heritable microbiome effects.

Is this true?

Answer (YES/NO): NO